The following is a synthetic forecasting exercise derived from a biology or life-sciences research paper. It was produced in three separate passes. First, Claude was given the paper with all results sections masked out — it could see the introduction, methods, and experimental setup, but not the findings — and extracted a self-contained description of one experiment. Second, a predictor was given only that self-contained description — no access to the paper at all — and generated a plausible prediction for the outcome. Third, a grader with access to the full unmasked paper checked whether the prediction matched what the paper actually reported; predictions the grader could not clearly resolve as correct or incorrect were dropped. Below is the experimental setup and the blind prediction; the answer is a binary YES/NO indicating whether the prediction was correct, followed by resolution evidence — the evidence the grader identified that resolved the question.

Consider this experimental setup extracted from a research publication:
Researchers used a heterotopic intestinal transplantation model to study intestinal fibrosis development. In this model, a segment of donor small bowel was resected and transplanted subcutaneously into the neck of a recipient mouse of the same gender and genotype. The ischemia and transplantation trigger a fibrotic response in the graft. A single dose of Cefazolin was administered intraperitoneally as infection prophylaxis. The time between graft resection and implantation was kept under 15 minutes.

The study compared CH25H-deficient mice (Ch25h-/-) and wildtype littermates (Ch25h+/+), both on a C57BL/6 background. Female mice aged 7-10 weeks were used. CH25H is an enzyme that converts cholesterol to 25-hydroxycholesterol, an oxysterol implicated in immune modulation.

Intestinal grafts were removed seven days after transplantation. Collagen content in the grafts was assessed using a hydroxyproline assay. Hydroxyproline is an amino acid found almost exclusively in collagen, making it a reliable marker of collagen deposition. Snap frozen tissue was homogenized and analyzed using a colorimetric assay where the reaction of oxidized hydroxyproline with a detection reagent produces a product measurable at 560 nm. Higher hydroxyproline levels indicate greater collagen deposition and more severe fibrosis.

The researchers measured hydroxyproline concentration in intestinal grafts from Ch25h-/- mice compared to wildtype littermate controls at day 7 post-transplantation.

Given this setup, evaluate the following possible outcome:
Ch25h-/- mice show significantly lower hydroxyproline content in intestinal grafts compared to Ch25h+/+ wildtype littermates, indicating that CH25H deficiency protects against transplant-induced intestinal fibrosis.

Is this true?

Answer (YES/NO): YES